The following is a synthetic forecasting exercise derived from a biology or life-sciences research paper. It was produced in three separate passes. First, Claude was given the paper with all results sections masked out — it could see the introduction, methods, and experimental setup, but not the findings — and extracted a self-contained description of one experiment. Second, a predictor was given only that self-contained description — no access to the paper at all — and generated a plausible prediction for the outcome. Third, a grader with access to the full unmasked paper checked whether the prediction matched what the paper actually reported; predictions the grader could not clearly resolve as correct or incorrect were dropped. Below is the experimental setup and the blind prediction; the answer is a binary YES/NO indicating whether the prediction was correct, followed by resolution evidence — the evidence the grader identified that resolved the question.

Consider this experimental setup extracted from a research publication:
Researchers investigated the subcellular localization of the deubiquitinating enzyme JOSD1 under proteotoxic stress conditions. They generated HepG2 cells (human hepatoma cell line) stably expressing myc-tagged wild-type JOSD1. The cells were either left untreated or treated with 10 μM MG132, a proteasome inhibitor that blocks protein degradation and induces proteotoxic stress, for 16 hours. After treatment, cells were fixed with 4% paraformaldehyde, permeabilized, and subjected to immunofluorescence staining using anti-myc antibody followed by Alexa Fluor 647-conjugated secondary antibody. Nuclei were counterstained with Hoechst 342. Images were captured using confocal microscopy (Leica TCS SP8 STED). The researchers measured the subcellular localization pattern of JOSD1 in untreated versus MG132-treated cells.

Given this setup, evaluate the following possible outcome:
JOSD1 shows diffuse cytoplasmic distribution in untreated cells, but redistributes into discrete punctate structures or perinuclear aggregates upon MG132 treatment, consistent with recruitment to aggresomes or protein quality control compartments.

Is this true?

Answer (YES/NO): NO